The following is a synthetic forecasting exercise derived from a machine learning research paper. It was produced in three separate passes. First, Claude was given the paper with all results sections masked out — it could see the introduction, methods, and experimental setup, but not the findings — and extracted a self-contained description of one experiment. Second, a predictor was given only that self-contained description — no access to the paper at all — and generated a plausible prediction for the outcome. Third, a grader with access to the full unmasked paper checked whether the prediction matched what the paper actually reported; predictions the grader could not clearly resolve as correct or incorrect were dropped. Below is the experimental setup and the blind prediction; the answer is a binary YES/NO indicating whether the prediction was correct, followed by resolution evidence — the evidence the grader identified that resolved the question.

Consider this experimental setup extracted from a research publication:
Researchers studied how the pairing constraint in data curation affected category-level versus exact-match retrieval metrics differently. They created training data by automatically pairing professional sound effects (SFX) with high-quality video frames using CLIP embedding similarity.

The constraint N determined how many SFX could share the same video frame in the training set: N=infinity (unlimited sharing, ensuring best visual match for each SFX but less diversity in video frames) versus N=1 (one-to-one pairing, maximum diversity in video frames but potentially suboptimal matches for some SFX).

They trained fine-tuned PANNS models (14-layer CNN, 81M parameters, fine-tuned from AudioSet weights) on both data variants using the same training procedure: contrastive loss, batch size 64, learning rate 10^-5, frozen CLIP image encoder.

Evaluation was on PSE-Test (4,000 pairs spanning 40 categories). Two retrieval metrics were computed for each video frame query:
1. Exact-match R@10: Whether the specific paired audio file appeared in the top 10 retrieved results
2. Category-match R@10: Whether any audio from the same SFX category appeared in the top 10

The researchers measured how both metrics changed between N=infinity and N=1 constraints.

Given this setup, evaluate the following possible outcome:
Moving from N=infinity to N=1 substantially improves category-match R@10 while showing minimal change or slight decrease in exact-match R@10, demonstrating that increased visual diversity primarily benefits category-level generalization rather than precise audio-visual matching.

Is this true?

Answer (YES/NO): NO